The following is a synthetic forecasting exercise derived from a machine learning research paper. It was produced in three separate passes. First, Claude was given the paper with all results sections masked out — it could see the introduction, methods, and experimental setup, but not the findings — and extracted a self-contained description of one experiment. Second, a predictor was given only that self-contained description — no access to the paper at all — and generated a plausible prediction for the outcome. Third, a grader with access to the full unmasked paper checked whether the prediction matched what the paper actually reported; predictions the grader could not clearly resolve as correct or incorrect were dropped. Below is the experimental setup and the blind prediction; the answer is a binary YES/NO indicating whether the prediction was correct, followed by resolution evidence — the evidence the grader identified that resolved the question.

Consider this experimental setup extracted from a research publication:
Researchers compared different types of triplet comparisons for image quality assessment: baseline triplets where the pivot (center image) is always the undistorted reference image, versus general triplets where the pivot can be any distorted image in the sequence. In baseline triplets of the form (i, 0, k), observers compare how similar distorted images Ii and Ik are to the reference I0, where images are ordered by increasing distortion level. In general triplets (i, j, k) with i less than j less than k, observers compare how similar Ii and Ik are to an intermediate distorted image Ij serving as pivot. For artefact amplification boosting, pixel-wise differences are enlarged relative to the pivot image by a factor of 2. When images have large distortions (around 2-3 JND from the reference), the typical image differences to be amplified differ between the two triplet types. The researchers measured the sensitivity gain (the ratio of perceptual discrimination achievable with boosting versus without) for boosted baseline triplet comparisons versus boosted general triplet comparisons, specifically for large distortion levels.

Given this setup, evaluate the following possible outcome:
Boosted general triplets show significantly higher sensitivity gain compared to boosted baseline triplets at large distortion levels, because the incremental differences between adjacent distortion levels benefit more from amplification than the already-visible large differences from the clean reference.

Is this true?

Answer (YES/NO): YES